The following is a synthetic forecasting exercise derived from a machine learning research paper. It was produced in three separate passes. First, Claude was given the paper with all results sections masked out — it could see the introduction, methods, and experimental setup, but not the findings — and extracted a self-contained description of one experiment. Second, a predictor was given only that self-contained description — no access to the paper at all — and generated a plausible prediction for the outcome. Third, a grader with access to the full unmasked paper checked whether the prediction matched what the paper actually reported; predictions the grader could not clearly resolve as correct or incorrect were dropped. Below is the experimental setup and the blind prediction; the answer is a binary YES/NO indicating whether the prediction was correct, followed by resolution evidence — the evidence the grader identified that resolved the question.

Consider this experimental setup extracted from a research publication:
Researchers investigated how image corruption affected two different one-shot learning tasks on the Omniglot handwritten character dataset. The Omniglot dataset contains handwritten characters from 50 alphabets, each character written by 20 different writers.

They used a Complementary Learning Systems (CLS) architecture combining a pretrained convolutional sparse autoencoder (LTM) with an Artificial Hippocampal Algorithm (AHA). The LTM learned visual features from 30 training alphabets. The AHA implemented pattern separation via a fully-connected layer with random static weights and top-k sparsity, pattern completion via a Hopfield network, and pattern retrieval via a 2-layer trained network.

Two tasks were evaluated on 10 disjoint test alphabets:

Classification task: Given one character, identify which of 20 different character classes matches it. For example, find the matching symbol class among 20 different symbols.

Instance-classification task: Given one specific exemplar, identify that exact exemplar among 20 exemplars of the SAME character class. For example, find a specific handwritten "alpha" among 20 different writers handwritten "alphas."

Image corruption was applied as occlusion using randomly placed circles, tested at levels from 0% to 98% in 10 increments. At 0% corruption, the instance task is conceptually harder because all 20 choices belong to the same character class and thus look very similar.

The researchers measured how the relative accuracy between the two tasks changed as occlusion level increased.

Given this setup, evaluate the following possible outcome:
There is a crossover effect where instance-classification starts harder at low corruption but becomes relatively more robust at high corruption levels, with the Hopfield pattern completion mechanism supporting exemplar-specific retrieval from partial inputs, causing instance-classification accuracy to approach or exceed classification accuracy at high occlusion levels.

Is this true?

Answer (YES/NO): NO